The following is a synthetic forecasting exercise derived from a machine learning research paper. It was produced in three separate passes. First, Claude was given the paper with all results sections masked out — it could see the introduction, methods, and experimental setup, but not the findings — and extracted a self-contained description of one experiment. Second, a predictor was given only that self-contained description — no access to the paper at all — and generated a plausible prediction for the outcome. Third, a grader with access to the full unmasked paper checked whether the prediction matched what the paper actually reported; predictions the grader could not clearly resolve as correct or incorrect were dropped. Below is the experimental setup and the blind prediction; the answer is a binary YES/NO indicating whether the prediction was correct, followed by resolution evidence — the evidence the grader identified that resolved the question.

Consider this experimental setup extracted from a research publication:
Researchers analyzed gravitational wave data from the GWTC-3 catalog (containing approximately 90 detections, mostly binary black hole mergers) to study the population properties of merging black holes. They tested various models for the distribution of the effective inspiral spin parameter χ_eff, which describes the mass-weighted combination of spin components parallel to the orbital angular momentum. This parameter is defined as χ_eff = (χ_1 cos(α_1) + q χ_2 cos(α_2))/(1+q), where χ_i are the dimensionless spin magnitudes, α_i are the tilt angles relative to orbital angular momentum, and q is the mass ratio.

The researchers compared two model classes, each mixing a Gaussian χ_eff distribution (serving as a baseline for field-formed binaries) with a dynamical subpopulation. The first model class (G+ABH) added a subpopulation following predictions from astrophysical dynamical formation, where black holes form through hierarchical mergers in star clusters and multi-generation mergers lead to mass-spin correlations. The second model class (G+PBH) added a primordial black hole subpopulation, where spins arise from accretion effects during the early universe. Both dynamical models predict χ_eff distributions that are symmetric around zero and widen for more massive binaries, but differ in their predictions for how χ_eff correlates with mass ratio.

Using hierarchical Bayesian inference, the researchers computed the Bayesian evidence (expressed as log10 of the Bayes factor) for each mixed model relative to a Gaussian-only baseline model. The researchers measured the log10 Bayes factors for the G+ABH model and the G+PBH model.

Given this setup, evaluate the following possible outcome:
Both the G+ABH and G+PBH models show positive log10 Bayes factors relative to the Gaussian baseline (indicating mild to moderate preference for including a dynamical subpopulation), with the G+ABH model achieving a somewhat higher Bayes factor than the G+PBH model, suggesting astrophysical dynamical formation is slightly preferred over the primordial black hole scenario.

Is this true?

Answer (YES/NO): YES